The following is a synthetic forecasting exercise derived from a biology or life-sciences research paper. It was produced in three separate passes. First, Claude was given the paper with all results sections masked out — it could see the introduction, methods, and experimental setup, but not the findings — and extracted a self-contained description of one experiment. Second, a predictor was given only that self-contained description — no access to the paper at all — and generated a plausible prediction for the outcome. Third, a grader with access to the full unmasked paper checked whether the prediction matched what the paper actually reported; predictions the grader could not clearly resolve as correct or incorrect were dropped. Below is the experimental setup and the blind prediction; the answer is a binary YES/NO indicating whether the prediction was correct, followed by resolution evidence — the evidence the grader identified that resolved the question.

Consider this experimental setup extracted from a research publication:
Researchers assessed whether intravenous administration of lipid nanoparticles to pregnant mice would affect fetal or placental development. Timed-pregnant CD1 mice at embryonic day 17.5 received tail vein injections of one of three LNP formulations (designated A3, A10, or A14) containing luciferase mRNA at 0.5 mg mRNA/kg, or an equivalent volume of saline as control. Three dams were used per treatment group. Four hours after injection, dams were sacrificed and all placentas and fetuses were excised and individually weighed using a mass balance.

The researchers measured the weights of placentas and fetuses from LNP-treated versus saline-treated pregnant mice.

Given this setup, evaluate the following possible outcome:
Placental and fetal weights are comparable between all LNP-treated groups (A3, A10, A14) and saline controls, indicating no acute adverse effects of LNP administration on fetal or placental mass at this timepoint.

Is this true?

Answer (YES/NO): YES